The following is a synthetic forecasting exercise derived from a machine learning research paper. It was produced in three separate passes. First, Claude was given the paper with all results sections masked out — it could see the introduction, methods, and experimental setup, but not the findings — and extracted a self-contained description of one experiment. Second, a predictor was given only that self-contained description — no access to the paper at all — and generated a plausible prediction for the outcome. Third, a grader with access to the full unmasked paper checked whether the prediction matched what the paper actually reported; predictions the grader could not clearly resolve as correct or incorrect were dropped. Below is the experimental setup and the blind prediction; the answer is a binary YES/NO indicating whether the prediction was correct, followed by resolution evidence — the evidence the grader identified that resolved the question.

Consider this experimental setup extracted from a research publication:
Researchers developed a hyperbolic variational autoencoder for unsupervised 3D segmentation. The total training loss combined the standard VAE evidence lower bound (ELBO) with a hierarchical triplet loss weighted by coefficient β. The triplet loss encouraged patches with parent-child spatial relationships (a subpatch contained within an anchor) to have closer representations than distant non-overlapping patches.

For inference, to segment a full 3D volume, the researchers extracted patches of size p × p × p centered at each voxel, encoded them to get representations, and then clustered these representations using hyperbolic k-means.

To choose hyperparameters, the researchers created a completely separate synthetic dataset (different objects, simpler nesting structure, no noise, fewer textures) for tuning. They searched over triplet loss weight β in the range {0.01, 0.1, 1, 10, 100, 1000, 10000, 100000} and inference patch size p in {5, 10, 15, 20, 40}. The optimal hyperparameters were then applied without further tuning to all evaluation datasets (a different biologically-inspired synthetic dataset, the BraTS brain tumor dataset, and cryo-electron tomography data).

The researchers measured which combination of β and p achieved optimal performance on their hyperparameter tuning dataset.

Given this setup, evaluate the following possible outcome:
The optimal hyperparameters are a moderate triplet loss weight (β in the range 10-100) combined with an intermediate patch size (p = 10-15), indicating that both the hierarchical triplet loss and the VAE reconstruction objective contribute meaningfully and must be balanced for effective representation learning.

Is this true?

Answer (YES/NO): NO